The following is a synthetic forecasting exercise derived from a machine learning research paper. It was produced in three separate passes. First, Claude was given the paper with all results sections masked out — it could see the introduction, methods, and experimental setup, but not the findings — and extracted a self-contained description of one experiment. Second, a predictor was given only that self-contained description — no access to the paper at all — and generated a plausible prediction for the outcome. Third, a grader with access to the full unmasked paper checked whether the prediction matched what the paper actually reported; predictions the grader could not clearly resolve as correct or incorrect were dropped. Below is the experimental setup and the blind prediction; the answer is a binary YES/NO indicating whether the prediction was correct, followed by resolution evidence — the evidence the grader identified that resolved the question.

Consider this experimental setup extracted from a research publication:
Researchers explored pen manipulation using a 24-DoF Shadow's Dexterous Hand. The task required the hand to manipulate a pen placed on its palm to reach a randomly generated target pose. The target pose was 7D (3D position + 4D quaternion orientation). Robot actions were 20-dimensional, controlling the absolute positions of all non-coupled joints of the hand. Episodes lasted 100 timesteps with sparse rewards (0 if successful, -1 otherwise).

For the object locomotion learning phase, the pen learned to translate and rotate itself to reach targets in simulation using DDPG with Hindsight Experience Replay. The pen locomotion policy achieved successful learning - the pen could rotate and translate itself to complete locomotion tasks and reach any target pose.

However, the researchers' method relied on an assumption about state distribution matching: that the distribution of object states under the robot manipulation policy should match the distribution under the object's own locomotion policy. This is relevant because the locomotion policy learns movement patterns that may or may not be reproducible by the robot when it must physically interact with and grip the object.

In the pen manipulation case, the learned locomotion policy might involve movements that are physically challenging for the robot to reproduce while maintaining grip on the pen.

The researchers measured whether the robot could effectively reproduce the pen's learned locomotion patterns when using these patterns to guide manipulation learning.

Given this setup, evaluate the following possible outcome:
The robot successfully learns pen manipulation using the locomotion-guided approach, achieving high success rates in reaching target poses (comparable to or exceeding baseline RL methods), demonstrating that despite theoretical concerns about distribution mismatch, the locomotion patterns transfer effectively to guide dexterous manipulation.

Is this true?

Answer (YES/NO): NO